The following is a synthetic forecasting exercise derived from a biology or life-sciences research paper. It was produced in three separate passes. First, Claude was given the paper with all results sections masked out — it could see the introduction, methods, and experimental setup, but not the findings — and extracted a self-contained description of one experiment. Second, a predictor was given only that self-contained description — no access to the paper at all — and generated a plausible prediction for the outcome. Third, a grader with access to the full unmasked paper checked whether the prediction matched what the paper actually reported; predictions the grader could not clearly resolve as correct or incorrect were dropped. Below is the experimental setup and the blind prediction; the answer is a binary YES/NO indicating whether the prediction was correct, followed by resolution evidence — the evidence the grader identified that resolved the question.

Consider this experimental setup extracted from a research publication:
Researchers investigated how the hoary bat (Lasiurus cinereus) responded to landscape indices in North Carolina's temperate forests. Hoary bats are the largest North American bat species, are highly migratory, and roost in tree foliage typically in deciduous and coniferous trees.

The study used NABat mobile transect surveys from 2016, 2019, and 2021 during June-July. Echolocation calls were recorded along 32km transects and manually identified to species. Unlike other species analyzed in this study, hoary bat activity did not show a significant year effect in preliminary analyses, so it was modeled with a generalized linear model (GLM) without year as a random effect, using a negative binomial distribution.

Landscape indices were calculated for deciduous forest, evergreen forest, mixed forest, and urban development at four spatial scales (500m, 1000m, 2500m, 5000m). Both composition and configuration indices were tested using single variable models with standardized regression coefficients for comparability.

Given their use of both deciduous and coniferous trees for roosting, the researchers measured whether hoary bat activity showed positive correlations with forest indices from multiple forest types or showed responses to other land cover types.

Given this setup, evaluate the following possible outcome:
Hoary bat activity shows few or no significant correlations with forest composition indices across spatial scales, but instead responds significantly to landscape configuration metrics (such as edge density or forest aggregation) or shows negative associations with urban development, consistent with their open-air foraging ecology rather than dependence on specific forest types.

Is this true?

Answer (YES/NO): NO